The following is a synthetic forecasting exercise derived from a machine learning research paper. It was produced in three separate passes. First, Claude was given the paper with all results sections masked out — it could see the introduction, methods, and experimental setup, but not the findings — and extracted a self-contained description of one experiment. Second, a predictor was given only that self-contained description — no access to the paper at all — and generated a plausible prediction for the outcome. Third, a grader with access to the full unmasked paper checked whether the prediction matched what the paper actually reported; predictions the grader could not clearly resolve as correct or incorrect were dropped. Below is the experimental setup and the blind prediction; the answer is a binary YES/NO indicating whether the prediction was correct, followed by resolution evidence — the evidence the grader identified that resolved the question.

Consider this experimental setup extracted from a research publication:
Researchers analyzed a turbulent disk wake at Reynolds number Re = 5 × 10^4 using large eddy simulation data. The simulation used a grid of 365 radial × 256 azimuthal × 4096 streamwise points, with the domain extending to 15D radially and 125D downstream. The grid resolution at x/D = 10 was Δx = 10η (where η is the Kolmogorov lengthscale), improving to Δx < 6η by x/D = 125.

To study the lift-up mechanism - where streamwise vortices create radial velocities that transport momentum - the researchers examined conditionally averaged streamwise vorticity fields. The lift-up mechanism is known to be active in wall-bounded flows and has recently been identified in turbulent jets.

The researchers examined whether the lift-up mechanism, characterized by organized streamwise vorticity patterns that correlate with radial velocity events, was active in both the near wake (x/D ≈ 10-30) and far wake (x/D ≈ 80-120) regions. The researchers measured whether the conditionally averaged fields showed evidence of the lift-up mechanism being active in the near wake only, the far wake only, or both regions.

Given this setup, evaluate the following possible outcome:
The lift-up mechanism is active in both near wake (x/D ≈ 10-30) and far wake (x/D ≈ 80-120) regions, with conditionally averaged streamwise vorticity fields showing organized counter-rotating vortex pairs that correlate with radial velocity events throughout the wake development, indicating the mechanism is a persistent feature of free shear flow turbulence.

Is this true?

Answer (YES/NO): YES